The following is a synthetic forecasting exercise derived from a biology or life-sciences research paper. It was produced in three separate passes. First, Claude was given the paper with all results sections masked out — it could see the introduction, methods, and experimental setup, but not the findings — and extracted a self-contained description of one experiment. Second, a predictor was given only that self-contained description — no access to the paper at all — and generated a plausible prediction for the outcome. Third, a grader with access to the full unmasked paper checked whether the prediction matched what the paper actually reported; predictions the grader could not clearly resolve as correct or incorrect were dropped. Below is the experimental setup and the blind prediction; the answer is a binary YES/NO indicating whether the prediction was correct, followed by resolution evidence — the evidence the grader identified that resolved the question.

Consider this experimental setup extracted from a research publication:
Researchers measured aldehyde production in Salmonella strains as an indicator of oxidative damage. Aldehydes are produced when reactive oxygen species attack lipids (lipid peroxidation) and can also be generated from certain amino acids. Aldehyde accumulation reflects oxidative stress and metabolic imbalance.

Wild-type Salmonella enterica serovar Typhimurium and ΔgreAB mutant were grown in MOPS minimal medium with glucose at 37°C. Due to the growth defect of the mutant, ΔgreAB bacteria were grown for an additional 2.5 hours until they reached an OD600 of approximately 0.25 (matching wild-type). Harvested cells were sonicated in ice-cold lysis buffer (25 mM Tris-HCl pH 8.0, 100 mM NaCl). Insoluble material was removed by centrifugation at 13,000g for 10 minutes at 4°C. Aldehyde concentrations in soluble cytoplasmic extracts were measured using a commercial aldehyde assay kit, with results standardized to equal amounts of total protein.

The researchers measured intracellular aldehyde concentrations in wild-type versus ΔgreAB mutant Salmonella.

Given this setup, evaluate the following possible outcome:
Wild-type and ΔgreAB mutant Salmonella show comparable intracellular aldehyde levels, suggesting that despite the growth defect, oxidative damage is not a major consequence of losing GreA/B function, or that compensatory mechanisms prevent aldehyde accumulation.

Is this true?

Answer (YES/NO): NO